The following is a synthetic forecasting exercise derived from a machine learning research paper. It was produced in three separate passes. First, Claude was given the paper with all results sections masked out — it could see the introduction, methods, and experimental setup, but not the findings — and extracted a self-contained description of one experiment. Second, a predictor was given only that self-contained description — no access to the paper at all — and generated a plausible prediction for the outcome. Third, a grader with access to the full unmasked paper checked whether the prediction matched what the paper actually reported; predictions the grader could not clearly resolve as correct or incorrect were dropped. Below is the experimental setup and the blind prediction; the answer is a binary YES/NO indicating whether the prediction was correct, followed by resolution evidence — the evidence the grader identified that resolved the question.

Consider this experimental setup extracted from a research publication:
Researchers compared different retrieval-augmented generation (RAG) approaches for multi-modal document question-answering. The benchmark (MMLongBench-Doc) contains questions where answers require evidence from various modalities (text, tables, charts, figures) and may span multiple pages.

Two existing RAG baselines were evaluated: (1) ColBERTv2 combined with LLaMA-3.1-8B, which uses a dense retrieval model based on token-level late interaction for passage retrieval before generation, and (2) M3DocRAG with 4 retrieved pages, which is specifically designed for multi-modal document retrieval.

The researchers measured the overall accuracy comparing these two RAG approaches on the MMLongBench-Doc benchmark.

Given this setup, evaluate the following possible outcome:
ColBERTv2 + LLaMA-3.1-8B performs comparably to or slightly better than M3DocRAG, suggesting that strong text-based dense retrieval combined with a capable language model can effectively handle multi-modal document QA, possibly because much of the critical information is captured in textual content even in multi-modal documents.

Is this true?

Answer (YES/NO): YES